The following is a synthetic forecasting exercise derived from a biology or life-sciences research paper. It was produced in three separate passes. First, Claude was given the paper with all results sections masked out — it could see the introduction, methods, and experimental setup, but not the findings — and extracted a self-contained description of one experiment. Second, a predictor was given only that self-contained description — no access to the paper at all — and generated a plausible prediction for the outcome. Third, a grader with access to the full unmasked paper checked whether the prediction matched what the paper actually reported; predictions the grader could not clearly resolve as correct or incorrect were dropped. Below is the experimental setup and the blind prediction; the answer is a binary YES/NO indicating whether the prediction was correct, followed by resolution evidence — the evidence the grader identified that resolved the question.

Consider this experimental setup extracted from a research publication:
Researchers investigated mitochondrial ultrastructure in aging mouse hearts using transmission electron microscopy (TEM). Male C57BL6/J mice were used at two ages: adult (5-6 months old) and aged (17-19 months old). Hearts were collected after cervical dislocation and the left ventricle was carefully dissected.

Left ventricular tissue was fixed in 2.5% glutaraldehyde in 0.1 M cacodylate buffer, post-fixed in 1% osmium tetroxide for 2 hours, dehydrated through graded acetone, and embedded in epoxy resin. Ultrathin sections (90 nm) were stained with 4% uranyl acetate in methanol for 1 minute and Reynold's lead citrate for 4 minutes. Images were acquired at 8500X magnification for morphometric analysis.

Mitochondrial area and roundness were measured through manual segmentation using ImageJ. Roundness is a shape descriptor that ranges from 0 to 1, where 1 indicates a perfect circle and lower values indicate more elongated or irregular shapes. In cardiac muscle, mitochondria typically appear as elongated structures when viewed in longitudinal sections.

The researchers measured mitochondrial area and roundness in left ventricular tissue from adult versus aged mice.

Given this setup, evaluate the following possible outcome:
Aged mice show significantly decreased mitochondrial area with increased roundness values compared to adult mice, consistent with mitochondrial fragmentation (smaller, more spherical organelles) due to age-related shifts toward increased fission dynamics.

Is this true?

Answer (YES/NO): NO